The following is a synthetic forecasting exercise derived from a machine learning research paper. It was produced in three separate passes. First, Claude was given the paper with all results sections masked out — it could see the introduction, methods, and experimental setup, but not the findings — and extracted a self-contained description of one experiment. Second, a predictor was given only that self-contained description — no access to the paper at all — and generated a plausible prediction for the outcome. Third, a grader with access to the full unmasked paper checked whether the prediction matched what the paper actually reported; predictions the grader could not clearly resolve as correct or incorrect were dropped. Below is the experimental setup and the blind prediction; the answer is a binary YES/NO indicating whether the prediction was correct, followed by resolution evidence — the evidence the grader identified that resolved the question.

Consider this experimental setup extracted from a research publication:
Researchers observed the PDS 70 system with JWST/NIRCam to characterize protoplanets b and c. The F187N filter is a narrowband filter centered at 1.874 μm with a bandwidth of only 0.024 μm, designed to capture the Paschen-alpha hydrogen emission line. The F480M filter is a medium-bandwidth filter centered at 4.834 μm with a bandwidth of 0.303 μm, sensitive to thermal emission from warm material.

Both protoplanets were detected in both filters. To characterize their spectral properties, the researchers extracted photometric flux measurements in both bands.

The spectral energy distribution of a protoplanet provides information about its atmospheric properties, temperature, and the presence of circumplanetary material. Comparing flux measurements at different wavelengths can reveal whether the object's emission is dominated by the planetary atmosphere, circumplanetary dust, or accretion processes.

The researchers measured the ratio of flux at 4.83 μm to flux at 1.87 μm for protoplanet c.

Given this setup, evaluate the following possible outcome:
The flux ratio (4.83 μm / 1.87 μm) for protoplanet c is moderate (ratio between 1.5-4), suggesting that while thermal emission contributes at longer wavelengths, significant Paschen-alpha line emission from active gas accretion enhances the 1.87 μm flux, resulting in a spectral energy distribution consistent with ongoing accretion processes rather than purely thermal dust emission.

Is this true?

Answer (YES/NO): NO